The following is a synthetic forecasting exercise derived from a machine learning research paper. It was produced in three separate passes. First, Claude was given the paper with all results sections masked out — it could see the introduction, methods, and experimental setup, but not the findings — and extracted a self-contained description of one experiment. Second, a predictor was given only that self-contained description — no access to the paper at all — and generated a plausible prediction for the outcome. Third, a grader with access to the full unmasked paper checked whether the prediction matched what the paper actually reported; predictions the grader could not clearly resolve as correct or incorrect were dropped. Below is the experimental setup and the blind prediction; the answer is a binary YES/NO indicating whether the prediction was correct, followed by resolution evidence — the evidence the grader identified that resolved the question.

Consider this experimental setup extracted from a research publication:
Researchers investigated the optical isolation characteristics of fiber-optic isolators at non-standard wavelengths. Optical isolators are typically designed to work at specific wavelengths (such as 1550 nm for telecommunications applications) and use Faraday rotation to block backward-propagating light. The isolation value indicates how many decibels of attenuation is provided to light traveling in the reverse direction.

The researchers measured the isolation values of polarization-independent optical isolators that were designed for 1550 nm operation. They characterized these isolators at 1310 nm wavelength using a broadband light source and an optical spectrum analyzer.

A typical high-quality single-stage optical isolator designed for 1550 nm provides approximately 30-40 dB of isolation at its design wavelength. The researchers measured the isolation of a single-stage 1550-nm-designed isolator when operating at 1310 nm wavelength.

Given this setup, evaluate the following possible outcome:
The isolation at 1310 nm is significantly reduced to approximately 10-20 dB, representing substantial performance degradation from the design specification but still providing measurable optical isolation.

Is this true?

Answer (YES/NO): YES